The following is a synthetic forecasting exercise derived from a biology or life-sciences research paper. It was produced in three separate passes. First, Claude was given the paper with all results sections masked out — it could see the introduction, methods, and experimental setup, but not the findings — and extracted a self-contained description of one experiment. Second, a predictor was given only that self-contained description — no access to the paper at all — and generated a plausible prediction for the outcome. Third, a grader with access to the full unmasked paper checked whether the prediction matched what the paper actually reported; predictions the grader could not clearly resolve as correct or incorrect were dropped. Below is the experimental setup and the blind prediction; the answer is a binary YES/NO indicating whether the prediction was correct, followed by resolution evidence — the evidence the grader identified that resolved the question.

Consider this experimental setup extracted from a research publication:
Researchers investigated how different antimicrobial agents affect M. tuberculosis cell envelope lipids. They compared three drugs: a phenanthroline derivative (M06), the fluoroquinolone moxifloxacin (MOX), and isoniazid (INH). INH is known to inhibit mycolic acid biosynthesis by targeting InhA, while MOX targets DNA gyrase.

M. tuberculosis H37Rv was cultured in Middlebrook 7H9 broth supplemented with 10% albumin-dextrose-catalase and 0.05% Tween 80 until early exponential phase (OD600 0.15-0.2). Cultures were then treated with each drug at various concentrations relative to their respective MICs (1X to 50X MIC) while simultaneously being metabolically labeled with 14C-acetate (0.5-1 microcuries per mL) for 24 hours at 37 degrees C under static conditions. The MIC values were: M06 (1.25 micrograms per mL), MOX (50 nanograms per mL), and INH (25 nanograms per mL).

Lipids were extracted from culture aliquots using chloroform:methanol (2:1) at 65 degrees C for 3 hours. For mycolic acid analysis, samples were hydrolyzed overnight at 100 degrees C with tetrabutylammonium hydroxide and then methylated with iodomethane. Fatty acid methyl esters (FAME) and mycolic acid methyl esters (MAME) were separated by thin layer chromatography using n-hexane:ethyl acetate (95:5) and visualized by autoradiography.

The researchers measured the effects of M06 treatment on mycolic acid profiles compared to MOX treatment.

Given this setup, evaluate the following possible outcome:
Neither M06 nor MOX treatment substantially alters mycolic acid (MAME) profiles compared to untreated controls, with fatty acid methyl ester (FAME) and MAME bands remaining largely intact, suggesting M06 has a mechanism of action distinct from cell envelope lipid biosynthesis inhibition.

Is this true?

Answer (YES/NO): NO